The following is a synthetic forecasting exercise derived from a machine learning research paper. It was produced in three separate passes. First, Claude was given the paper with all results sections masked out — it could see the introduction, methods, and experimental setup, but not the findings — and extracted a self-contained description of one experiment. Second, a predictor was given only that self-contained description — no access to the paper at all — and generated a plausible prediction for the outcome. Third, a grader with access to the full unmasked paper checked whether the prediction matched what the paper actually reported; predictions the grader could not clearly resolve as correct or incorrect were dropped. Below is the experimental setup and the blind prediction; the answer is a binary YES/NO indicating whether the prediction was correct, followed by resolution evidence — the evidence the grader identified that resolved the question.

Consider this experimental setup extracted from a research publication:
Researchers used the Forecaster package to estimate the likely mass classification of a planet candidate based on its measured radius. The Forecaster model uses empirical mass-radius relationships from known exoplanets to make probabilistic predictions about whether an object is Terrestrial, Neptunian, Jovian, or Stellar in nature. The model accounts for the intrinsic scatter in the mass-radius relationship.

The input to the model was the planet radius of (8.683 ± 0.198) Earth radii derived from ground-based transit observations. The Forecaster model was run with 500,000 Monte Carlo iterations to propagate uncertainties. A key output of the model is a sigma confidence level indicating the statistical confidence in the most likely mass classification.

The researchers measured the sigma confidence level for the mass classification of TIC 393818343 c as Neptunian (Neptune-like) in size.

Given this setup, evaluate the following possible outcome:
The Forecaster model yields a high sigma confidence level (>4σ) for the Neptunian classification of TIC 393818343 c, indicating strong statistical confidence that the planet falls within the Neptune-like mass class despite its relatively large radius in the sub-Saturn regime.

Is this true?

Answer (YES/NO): NO